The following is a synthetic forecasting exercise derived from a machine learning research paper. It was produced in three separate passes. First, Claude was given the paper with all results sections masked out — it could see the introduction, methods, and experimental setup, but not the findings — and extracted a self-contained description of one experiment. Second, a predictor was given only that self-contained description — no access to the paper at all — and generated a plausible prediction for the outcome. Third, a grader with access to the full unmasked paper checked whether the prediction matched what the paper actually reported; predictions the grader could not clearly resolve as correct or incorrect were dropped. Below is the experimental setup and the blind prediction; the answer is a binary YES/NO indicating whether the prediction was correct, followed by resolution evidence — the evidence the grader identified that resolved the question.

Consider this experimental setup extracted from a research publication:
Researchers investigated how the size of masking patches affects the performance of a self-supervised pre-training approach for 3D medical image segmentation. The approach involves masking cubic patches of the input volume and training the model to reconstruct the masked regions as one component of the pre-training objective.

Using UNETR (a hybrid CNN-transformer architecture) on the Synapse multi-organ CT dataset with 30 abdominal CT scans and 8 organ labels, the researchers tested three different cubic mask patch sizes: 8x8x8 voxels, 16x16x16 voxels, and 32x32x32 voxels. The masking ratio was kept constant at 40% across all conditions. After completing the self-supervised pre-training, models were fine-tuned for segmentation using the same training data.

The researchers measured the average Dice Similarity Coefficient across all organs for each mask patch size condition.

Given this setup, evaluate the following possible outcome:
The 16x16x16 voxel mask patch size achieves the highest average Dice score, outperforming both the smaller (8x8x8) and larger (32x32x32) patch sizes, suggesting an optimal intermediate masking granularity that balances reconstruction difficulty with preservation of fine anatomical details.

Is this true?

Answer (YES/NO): YES